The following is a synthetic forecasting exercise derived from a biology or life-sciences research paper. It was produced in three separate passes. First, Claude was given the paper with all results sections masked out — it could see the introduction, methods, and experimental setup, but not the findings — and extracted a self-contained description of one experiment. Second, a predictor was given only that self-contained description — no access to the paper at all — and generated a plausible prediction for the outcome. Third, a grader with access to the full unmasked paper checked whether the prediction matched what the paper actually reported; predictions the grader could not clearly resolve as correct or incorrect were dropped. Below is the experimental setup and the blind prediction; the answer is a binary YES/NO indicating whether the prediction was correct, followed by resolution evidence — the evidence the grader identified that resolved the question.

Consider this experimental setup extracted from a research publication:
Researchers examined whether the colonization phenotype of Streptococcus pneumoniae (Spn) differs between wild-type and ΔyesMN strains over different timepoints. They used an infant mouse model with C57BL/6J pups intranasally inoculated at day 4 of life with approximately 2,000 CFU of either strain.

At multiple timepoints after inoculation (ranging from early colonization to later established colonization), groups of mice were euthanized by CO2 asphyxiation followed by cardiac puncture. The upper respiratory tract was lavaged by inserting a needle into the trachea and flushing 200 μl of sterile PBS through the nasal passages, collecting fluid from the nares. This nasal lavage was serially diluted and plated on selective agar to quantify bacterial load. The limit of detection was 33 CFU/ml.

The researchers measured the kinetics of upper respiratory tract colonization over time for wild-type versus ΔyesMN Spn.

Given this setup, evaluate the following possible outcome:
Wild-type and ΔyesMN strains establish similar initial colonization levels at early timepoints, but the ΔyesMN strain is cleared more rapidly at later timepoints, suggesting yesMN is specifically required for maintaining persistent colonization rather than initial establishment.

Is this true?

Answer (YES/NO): NO